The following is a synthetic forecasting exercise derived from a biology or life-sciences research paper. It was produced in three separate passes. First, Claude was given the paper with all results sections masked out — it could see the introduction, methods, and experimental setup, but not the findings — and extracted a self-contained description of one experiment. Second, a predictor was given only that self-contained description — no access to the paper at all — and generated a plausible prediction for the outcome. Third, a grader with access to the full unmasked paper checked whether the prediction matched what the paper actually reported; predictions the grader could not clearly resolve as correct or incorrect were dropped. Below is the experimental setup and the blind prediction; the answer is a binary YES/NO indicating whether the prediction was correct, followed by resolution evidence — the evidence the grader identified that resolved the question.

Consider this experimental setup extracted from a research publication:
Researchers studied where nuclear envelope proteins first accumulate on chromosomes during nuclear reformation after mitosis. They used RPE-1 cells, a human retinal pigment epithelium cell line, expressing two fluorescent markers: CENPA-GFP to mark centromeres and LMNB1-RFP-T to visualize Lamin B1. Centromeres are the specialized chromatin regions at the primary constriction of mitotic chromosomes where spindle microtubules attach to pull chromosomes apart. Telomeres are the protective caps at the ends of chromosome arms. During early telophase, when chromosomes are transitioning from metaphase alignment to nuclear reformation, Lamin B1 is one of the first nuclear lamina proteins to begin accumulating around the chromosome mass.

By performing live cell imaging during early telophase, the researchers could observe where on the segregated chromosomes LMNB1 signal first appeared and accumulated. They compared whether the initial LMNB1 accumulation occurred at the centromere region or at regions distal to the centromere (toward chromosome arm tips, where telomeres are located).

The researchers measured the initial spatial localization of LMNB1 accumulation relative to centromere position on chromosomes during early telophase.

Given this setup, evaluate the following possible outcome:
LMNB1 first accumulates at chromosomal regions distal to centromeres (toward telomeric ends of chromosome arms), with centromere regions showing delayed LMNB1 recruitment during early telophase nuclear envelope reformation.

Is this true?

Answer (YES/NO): YES